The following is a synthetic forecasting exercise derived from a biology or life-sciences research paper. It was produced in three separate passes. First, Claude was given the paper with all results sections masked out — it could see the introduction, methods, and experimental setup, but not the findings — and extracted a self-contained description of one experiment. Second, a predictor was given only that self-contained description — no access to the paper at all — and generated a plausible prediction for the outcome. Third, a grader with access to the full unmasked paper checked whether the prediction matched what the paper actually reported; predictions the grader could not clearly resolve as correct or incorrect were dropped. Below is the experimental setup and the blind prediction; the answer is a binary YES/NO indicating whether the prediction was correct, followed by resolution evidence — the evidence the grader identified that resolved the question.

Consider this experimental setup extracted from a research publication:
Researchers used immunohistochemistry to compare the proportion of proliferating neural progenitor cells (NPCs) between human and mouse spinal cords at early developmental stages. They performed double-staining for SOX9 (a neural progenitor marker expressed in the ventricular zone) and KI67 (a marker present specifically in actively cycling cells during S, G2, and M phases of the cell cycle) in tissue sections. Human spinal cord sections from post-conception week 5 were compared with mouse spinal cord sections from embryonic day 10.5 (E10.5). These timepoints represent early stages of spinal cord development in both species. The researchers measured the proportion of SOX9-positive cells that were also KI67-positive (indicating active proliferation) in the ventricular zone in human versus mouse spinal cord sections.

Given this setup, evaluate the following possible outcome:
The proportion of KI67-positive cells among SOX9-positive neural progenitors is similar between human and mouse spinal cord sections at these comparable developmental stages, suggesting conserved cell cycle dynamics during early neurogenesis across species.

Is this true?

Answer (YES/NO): NO